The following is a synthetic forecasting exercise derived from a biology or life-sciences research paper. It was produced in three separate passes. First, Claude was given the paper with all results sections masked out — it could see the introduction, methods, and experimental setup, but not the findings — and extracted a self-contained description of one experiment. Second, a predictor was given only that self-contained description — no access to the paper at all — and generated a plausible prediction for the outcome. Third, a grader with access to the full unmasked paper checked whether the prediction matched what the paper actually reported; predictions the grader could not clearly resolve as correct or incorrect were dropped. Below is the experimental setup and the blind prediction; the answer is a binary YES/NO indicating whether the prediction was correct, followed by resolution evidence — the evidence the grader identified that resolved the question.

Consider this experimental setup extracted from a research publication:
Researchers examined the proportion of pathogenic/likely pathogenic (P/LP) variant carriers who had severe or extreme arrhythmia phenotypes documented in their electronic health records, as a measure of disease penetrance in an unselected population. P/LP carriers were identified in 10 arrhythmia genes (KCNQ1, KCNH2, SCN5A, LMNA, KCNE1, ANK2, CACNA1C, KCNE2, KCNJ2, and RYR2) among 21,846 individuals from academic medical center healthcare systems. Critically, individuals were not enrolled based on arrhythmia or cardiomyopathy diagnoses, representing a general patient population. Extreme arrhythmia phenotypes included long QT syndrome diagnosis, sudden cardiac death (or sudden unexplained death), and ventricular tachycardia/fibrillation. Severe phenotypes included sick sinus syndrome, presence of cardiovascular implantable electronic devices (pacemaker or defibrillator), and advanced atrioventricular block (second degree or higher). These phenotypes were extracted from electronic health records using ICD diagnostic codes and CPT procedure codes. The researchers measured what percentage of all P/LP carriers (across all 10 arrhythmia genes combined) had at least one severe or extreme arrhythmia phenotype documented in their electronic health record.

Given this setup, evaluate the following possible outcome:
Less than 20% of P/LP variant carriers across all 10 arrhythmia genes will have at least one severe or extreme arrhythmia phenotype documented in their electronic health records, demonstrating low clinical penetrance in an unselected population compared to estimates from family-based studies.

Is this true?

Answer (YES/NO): YES